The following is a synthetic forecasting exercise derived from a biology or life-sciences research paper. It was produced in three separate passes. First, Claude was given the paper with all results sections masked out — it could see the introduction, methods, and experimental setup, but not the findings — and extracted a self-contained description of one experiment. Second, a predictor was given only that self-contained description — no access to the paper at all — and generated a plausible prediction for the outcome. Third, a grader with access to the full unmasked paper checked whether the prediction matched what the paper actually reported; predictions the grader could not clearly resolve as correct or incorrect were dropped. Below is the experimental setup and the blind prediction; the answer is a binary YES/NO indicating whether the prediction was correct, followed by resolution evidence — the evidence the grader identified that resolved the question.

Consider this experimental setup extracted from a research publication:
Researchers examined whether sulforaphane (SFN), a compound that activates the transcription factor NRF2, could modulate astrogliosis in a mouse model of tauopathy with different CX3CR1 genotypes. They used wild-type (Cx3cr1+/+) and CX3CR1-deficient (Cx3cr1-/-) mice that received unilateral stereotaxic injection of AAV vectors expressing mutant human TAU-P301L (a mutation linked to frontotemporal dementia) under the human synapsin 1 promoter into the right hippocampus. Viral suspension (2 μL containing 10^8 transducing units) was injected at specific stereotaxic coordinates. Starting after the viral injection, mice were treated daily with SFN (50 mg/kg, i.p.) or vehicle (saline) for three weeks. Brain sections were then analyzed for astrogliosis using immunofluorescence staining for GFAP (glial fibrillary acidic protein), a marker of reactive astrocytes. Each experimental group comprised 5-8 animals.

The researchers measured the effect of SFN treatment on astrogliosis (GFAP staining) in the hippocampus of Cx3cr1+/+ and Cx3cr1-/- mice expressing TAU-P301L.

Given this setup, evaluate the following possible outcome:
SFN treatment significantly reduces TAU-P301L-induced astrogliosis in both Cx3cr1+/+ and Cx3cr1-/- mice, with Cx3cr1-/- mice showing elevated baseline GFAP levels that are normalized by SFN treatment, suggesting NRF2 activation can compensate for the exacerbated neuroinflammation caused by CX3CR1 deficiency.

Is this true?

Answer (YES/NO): NO